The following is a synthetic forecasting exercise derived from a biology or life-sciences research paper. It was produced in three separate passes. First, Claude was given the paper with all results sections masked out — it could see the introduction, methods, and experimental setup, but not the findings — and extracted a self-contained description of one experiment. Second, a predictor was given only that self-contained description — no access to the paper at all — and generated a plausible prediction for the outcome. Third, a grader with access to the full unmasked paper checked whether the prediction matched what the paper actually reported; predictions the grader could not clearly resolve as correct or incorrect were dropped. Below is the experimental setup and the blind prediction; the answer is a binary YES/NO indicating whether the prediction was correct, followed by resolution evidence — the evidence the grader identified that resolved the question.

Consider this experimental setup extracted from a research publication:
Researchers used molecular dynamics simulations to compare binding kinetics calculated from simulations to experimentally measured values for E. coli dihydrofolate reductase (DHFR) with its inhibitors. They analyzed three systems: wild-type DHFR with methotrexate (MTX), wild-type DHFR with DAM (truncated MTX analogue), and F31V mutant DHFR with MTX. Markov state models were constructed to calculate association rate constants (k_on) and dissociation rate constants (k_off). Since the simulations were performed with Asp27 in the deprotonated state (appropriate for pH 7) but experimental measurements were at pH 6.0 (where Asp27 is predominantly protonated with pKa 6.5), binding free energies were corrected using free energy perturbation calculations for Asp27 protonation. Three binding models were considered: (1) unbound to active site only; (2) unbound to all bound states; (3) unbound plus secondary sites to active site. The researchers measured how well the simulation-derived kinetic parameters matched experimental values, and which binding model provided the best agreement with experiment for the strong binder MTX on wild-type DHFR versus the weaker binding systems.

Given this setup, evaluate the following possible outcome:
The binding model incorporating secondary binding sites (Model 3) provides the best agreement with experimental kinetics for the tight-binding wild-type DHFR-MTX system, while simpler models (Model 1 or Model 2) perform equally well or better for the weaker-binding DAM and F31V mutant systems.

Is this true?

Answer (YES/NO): NO